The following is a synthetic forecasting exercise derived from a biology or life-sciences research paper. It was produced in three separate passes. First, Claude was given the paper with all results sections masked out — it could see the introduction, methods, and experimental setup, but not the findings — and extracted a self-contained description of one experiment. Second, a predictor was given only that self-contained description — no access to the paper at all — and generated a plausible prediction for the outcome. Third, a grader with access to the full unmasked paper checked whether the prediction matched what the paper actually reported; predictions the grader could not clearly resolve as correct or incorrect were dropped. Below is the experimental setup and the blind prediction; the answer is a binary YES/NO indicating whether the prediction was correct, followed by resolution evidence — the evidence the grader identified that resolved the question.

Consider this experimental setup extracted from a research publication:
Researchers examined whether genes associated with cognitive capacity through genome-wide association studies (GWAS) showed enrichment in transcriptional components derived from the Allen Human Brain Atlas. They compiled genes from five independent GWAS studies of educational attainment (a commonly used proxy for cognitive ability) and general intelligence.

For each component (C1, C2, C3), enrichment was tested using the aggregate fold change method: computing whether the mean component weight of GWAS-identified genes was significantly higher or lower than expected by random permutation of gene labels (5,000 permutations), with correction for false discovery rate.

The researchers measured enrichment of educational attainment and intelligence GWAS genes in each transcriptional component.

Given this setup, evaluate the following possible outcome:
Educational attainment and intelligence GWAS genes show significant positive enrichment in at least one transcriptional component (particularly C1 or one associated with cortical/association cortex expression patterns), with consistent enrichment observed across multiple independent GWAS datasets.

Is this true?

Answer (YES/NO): NO